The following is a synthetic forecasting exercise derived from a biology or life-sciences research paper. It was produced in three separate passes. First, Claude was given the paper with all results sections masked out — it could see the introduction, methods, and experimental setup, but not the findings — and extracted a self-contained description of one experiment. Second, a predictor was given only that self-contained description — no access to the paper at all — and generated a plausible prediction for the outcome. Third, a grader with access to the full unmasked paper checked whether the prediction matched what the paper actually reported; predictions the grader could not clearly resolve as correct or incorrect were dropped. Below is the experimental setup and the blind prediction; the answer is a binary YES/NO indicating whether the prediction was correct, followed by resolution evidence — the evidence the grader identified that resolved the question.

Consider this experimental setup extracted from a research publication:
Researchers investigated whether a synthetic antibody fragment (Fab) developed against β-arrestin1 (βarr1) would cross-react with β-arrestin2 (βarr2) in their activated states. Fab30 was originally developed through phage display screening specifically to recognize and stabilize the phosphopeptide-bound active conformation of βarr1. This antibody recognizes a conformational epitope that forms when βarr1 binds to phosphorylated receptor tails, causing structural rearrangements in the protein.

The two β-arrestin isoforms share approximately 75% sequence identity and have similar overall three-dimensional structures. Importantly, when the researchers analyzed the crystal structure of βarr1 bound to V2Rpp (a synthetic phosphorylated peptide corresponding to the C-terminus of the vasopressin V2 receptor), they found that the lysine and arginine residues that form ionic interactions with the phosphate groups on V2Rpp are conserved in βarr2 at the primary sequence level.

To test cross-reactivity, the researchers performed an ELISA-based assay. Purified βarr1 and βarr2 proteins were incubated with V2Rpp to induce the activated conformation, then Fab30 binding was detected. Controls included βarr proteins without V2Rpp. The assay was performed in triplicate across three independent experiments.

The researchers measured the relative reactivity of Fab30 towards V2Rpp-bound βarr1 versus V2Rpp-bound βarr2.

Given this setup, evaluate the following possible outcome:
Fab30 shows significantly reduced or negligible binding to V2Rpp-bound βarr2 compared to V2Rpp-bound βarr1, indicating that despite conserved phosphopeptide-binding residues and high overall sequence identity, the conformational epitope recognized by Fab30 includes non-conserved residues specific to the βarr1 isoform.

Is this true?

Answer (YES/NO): NO